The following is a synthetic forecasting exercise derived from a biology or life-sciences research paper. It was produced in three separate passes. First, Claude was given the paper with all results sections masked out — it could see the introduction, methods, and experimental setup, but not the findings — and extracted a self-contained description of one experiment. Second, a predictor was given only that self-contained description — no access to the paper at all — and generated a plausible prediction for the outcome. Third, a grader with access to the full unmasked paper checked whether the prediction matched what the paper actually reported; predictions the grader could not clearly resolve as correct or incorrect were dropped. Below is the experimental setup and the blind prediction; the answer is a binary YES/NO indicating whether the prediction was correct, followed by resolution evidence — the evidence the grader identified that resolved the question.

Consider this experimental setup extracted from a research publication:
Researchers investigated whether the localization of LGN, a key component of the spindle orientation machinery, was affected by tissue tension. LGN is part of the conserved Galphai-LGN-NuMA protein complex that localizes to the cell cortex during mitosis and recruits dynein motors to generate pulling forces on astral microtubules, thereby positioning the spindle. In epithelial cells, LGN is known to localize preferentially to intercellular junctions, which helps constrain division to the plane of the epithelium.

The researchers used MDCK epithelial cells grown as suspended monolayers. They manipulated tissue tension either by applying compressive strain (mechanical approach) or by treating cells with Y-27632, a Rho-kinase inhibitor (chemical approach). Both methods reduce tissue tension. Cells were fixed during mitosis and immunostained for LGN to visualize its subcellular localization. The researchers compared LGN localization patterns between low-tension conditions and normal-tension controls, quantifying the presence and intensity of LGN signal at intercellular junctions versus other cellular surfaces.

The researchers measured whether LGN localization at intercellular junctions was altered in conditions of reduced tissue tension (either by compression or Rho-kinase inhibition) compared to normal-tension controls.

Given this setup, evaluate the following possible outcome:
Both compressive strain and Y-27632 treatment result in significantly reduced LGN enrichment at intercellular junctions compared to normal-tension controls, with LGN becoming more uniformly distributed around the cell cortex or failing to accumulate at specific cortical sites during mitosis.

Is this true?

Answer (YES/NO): NO